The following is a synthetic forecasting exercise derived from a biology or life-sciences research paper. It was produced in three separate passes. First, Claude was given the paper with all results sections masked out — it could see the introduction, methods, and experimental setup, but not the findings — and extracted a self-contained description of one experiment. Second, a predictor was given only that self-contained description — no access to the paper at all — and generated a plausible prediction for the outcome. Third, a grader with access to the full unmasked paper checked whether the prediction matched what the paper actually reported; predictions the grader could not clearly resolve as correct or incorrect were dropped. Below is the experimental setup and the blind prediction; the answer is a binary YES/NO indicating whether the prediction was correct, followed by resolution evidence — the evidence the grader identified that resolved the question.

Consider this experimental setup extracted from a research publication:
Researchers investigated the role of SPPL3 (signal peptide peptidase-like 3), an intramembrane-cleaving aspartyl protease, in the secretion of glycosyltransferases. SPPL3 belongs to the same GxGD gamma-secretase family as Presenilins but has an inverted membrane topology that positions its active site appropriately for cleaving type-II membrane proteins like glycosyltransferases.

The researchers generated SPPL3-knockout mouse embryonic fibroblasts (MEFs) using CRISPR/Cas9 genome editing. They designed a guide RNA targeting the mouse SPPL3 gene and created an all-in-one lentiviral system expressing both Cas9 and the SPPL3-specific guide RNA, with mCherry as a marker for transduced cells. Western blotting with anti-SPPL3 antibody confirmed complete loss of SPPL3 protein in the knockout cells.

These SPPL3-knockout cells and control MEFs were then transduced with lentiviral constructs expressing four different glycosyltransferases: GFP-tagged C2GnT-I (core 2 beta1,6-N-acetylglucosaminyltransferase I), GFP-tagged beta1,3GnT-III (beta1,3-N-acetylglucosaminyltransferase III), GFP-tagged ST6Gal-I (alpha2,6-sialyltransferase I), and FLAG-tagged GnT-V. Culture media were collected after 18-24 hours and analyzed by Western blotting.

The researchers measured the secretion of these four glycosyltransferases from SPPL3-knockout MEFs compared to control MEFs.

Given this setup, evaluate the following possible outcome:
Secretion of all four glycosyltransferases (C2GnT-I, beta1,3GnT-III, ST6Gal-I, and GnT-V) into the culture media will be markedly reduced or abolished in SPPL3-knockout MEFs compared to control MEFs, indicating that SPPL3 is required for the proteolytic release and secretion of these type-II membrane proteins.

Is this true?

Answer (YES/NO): NO